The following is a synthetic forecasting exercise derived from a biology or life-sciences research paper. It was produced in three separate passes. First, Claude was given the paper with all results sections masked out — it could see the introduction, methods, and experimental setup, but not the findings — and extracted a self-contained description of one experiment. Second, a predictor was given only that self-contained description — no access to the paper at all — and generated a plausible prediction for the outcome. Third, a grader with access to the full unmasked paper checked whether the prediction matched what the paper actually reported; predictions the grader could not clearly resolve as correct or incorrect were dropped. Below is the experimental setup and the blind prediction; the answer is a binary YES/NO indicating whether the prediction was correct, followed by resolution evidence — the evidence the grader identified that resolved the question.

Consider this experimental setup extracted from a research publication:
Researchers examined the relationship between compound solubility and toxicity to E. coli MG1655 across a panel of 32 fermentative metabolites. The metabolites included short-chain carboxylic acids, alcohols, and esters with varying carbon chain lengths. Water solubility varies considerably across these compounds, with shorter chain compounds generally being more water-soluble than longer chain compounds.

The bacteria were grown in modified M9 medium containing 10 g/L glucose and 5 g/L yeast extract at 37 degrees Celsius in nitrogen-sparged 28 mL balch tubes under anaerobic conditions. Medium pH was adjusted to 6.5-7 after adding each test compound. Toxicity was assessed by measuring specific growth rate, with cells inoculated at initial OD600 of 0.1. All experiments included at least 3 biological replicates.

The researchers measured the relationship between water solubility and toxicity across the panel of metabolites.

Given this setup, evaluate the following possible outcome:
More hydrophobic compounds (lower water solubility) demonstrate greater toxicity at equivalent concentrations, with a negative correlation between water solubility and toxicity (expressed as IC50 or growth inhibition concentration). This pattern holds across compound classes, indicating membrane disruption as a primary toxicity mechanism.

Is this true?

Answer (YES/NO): YES